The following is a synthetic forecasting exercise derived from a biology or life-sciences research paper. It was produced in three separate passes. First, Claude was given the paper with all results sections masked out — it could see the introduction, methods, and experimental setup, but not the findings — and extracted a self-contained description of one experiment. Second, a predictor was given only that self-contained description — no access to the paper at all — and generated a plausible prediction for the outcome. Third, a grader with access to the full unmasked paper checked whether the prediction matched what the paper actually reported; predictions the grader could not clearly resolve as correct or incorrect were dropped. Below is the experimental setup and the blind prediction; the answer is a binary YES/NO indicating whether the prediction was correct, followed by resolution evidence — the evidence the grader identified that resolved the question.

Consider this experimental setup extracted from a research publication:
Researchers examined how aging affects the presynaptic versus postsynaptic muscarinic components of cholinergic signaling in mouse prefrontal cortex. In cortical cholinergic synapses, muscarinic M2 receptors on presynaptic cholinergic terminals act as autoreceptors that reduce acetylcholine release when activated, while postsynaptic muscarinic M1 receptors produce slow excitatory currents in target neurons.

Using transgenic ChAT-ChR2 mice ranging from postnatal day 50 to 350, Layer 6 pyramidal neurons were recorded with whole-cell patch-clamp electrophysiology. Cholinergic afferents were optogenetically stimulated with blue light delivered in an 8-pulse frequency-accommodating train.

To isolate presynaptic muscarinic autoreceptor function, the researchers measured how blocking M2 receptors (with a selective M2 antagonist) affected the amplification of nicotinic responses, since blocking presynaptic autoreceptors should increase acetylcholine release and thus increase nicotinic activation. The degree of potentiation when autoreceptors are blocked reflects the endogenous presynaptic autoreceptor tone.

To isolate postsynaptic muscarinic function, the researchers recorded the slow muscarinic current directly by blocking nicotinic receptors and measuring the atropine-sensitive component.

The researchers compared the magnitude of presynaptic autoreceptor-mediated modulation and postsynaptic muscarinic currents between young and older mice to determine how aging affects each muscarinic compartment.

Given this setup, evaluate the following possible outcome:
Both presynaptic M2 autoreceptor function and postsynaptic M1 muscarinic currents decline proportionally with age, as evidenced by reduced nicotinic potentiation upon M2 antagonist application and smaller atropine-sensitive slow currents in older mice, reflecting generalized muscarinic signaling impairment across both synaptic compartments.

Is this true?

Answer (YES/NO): NO